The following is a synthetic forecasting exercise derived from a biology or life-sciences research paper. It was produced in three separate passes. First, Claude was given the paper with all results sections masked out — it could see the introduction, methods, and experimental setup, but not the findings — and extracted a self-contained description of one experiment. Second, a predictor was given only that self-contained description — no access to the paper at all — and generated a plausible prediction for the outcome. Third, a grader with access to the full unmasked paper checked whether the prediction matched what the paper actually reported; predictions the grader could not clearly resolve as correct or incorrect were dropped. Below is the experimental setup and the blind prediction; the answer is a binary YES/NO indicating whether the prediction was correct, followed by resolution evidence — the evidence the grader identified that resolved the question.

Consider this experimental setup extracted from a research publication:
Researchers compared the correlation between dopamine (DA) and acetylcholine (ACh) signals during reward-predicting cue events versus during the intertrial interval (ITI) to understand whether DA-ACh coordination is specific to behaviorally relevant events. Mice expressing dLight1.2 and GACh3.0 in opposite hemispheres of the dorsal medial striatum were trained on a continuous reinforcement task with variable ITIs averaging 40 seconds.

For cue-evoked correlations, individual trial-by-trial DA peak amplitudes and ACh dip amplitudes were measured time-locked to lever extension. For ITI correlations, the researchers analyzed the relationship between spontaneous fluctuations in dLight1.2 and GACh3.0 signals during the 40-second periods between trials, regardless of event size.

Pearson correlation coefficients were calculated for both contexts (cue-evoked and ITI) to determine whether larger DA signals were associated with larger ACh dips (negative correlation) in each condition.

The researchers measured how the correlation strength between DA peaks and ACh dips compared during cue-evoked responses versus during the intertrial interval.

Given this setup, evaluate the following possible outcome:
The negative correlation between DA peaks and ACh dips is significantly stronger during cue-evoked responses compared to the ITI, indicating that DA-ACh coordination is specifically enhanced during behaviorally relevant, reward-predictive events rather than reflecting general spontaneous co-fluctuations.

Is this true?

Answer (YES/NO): NO